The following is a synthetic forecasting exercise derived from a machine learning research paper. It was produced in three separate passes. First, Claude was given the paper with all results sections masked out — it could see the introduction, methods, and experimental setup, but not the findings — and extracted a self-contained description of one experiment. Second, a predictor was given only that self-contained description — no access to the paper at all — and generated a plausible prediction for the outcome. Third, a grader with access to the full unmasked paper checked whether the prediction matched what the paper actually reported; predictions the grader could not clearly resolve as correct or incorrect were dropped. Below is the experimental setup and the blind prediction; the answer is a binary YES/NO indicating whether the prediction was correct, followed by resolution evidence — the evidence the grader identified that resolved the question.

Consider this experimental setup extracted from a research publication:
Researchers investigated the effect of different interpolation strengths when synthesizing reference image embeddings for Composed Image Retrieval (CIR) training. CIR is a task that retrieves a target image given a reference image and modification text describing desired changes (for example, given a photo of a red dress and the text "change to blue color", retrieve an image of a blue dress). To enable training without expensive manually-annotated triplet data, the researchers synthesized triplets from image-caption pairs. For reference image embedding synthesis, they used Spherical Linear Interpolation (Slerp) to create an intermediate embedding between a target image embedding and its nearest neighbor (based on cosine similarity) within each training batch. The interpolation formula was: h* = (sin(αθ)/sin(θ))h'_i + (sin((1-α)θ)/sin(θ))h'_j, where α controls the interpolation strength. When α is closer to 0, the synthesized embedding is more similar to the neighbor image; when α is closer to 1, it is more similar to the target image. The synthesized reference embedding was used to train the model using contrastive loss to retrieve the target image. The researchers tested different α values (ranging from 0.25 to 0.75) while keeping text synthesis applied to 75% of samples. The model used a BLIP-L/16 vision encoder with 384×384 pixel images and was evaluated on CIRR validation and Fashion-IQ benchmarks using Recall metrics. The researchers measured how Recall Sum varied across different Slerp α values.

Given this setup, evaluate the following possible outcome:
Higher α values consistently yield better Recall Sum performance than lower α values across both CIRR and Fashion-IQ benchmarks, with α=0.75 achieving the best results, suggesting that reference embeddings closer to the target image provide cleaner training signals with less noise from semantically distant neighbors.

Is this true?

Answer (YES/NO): NO